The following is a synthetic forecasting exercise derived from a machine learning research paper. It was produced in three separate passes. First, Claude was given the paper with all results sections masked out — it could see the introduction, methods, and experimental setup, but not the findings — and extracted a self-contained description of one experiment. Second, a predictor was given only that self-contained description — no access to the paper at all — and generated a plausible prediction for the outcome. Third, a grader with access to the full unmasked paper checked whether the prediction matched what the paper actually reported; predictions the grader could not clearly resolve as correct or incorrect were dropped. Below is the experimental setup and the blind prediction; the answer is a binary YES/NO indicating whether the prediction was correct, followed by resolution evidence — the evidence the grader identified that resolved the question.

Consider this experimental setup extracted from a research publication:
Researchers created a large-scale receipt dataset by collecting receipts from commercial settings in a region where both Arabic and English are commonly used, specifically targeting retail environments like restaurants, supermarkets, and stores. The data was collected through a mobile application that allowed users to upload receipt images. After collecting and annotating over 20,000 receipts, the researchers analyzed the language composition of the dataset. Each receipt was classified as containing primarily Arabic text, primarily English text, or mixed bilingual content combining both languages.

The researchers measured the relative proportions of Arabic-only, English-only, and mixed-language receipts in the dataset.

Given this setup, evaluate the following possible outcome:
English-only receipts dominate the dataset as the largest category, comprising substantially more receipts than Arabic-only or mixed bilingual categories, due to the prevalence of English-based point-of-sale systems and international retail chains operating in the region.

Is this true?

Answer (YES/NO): NO